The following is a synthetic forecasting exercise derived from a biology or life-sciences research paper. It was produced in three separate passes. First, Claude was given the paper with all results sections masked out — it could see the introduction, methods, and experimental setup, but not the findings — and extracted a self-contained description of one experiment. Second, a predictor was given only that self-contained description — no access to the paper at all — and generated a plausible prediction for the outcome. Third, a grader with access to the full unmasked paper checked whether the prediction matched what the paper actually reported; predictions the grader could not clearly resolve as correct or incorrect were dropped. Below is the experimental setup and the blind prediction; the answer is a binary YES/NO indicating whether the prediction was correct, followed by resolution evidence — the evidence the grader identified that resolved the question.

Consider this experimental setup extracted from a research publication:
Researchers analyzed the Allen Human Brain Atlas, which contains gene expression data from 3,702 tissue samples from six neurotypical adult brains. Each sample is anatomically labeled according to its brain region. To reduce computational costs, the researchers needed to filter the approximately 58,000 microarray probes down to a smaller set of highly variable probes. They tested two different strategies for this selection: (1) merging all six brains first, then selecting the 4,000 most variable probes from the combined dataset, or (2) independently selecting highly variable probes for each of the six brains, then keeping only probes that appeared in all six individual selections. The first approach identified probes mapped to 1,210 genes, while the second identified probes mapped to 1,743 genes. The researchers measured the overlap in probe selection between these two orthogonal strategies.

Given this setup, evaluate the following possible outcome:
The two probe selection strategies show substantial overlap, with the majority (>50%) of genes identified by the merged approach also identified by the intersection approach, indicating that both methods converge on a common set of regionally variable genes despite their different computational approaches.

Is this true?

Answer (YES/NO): NO